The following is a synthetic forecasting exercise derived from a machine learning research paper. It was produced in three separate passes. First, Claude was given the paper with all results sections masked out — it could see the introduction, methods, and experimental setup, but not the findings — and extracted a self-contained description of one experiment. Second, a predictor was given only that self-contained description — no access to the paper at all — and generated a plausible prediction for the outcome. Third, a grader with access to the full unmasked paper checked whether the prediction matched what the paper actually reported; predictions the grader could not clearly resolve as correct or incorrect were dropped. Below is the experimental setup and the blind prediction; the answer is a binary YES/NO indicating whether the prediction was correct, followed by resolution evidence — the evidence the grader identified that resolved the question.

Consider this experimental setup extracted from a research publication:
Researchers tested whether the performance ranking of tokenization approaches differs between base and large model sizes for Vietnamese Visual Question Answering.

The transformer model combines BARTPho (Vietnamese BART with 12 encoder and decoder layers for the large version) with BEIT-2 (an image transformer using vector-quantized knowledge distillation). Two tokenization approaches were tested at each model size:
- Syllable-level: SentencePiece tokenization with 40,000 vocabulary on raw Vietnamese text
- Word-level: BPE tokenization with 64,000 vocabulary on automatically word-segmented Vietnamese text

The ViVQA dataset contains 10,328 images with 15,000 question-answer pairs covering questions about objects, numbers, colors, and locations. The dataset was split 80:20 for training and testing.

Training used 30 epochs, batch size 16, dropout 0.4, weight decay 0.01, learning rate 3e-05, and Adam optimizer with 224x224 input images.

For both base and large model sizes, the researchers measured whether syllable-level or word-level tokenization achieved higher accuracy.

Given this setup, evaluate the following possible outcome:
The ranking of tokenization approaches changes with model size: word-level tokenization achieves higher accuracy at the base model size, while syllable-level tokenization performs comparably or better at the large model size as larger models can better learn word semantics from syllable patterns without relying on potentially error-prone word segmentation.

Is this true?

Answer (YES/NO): NO